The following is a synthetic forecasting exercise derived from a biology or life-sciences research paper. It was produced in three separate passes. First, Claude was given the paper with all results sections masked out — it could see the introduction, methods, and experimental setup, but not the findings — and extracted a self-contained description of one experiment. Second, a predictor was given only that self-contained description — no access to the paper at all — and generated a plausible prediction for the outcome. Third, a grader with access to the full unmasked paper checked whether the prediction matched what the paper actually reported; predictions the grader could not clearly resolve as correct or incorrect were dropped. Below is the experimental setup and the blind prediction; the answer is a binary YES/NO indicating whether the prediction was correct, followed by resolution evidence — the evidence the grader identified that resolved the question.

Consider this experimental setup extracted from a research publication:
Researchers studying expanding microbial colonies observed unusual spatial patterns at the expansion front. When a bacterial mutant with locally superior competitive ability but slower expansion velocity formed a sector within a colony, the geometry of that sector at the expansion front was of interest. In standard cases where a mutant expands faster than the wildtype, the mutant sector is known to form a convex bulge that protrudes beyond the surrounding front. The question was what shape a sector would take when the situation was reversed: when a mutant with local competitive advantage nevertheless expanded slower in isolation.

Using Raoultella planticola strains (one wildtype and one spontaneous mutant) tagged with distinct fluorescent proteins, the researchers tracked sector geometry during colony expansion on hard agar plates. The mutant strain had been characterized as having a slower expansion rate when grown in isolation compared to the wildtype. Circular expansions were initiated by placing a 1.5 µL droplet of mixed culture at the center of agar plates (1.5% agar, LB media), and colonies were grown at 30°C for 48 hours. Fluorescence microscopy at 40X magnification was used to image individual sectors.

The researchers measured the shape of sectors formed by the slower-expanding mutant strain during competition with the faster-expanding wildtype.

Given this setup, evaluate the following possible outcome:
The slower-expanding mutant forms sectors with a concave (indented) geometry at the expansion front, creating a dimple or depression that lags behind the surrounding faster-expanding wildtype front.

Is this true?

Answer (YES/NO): YES